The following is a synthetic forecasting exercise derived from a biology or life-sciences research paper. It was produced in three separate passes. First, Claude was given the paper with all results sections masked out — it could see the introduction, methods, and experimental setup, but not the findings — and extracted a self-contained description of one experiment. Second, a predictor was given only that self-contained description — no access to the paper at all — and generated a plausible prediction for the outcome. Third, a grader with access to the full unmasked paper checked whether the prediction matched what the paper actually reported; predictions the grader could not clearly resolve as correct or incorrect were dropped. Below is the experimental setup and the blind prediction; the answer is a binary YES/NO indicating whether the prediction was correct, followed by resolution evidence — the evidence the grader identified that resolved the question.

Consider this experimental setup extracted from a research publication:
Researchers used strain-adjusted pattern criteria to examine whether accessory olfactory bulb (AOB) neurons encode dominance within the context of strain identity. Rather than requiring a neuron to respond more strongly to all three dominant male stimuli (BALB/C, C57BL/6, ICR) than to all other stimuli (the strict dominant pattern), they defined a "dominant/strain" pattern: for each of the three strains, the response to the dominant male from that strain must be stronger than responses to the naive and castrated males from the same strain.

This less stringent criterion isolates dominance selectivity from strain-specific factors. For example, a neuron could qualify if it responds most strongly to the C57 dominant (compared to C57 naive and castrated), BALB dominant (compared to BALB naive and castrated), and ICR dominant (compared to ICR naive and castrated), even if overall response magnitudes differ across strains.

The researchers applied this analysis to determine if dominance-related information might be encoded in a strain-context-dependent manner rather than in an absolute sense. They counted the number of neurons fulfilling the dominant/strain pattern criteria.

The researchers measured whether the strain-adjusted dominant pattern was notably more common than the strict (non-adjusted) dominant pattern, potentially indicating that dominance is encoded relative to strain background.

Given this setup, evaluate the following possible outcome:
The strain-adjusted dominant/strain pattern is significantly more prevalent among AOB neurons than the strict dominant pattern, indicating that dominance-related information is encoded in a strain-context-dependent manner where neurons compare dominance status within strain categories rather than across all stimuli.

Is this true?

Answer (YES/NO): NO